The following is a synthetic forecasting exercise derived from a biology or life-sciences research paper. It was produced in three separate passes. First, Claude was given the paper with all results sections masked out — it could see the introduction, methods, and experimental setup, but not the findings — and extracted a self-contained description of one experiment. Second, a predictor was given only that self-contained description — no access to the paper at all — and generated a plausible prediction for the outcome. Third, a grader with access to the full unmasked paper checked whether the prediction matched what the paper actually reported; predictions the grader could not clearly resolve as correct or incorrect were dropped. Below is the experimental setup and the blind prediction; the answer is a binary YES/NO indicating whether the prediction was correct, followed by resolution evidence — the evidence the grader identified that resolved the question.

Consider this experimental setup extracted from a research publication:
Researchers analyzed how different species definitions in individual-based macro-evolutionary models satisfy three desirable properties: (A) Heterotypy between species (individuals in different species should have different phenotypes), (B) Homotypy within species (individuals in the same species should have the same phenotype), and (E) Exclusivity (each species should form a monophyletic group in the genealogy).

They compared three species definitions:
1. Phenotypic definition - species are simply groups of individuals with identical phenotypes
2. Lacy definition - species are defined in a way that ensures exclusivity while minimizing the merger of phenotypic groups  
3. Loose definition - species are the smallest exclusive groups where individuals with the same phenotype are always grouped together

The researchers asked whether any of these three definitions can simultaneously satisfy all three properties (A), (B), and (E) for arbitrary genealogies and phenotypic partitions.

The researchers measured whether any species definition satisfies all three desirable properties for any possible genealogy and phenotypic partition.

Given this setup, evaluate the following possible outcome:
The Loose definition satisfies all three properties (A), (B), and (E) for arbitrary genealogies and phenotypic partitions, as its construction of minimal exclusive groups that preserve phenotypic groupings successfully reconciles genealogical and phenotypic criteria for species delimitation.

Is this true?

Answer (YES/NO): NO